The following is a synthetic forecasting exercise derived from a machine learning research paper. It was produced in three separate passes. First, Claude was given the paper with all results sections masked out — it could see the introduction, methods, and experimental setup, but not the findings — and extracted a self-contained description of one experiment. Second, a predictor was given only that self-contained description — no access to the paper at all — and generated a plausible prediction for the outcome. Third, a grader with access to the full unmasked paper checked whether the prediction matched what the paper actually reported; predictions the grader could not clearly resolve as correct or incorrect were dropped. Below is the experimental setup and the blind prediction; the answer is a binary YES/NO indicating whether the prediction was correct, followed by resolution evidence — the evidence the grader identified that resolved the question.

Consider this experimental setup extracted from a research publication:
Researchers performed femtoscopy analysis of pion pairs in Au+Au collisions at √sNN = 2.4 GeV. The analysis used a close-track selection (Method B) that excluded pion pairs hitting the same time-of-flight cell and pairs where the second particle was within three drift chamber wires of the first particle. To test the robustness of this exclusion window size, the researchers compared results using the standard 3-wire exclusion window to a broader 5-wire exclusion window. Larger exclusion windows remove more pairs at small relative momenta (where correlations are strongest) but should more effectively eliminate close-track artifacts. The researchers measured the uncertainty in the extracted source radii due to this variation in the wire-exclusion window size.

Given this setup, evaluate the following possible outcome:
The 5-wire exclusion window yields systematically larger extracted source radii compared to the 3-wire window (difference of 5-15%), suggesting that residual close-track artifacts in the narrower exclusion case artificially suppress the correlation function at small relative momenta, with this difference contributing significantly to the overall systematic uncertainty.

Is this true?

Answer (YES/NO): NO